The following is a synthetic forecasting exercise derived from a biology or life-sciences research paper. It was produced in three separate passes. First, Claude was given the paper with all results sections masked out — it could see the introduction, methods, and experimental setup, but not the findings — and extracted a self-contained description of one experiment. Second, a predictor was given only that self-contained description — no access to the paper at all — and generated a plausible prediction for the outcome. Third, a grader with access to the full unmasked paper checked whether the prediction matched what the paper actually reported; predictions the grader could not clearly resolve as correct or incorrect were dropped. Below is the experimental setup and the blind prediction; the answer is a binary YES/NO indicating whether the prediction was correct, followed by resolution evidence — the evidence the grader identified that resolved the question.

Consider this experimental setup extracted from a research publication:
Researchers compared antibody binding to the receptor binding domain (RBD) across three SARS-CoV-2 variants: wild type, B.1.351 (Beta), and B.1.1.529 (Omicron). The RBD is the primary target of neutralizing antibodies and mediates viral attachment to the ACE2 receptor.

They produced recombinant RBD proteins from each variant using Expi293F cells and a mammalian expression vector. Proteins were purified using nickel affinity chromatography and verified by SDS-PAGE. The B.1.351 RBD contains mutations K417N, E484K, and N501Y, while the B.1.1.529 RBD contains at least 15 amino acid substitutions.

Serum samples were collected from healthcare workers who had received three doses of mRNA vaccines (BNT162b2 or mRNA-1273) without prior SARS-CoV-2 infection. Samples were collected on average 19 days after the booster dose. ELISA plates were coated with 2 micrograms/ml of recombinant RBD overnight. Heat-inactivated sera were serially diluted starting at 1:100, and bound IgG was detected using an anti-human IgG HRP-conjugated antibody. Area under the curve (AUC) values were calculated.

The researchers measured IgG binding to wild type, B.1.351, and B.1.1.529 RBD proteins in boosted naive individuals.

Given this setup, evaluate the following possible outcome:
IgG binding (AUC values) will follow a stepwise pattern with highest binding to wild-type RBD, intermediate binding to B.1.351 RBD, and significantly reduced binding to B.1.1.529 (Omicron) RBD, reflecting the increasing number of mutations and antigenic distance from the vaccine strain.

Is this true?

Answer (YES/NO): NO